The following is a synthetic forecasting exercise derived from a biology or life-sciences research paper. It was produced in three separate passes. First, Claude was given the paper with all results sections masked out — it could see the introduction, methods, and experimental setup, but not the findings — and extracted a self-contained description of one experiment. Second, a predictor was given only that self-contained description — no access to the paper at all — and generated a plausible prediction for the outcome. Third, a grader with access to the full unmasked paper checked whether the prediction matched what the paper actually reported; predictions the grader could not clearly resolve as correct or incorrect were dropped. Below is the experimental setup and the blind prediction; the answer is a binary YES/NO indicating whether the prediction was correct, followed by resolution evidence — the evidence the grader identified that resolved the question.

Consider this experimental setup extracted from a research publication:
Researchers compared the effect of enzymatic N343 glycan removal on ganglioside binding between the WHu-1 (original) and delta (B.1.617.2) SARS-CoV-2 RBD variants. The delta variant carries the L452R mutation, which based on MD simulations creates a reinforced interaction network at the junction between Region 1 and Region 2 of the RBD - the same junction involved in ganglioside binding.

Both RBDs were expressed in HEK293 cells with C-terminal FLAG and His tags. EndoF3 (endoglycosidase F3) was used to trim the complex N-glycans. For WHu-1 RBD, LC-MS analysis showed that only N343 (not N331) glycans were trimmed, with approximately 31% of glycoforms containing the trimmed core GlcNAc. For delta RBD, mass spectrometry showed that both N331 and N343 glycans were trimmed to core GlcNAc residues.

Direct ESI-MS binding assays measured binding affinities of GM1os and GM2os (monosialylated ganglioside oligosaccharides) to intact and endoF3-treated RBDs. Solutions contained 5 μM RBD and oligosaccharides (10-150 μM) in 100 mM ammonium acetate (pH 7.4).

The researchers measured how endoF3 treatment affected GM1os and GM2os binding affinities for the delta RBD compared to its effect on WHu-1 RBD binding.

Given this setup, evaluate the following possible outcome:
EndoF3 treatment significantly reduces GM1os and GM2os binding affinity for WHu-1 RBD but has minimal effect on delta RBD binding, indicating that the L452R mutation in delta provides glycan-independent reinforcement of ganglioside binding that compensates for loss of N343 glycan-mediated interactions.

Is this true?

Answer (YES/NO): YES